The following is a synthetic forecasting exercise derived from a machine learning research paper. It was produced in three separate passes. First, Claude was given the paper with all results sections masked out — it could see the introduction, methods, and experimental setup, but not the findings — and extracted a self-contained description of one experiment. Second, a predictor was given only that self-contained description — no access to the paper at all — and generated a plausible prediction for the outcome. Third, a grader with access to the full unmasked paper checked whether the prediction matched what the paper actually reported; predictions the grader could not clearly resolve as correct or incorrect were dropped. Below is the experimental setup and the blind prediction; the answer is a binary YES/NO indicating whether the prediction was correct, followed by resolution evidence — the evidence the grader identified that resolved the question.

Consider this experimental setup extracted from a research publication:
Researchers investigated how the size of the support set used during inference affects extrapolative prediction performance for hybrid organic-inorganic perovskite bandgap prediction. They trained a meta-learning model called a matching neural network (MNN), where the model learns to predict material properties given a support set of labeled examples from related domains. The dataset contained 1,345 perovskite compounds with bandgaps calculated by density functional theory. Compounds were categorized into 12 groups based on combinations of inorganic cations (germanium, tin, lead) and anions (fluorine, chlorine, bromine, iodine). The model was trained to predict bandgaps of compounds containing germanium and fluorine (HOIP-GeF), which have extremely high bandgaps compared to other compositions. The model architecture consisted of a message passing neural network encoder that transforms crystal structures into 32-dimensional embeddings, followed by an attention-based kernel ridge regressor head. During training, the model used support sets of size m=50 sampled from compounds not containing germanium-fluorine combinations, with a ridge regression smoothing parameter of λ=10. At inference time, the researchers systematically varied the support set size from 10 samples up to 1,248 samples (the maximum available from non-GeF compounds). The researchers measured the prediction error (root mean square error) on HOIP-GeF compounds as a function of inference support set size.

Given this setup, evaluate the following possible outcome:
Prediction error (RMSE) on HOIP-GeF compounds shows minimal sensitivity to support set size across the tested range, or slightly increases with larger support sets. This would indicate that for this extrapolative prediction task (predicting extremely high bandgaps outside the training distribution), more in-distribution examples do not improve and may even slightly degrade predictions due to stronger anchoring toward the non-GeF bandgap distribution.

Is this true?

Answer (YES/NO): NO